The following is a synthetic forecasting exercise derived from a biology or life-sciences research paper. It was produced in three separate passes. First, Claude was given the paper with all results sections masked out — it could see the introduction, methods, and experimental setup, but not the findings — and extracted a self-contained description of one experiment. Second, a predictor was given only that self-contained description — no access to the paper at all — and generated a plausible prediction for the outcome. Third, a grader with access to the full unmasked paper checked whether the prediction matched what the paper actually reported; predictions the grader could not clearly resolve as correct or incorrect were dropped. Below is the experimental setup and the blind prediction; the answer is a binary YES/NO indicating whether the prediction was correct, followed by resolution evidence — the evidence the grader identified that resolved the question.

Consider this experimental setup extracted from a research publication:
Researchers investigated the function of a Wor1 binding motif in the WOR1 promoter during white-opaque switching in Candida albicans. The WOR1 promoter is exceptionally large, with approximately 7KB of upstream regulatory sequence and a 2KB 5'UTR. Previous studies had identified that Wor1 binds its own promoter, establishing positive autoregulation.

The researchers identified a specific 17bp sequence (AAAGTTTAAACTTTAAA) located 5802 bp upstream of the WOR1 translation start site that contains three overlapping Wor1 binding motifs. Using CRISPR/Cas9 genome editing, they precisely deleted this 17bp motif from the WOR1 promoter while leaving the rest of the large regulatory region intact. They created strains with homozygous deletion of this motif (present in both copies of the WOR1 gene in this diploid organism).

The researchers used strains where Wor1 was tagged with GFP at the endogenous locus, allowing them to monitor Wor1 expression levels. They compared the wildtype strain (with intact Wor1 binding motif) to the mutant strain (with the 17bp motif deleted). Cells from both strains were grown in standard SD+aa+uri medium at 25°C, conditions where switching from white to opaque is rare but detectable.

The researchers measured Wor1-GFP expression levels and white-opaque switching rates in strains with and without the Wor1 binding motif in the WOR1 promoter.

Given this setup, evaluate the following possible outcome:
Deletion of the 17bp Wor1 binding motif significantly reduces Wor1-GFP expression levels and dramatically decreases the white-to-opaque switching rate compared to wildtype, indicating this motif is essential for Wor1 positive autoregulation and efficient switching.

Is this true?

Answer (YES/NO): NO